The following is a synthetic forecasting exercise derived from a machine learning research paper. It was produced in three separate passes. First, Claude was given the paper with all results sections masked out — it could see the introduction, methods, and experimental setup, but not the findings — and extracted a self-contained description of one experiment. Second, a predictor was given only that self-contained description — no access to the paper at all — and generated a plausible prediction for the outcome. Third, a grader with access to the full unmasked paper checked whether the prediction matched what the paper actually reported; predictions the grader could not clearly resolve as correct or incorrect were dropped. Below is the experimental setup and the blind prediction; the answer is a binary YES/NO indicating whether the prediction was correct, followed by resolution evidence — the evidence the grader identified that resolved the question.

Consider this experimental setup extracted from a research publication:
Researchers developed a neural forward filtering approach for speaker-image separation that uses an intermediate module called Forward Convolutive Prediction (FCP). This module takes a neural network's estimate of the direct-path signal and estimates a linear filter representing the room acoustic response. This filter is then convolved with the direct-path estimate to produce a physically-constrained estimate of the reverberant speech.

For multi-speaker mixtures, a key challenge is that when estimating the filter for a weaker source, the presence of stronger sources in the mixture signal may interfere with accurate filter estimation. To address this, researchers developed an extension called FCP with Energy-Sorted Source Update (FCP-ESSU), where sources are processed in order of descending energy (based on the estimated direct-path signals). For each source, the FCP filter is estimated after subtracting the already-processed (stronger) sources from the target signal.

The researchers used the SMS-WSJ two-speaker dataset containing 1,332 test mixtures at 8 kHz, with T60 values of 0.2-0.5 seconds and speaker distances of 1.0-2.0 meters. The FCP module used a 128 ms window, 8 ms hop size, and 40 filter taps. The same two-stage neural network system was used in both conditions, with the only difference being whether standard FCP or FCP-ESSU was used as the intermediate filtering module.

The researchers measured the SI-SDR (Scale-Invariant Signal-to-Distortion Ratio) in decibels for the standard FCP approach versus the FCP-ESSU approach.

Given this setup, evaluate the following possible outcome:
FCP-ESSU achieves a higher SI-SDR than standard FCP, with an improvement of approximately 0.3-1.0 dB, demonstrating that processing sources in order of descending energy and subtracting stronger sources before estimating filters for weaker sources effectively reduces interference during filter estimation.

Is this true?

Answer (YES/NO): YES